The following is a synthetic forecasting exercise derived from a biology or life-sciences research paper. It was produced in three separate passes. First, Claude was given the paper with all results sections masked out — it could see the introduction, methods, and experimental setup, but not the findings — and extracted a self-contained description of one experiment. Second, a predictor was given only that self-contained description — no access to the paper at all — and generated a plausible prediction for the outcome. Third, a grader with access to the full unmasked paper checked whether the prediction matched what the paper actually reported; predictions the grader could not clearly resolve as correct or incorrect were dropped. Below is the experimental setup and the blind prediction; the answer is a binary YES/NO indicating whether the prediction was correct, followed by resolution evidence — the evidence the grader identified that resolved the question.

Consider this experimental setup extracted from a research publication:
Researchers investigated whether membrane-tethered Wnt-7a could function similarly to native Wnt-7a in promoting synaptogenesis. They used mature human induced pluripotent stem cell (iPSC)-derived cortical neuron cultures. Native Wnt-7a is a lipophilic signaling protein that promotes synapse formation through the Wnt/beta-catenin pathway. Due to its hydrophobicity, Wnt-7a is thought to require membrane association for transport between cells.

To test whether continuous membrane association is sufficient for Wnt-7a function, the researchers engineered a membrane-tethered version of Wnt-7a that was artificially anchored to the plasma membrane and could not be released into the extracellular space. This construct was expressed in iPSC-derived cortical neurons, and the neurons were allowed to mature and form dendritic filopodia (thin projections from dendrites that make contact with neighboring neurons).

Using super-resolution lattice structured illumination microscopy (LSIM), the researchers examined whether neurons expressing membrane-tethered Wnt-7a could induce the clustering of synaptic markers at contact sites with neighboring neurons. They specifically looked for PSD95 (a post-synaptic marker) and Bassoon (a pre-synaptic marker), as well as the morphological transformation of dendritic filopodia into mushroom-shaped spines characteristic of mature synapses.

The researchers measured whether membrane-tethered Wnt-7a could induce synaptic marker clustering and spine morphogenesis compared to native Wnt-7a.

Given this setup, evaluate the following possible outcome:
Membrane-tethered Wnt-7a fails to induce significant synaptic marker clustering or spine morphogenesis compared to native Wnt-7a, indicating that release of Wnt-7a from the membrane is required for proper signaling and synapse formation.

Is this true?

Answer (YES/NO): NO